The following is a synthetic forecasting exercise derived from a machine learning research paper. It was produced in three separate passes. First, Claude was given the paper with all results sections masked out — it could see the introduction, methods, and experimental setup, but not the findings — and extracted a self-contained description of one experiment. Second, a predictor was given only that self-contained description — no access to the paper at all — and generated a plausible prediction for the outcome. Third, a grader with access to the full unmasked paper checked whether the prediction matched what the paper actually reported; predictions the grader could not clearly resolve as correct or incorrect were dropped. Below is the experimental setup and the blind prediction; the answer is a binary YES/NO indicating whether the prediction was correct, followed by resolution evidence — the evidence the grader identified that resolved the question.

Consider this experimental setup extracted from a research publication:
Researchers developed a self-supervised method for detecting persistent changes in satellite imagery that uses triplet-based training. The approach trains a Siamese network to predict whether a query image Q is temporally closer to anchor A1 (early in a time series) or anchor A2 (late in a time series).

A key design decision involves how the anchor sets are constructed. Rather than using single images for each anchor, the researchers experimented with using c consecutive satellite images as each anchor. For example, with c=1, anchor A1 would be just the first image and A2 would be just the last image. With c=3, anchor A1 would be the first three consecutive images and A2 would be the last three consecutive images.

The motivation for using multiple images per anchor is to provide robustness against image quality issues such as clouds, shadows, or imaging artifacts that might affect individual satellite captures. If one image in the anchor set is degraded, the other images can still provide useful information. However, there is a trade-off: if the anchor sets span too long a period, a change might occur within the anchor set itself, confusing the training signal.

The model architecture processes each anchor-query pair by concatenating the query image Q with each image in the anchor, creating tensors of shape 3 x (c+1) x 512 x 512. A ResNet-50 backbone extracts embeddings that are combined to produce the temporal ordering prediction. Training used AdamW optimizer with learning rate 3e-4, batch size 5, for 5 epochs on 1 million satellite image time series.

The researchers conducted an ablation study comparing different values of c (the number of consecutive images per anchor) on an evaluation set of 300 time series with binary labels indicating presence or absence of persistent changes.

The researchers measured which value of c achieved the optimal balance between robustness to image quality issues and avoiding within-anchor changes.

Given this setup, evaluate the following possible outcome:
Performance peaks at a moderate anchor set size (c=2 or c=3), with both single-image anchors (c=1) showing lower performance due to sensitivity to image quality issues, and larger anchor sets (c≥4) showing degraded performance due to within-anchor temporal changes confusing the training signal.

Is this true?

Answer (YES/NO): YES